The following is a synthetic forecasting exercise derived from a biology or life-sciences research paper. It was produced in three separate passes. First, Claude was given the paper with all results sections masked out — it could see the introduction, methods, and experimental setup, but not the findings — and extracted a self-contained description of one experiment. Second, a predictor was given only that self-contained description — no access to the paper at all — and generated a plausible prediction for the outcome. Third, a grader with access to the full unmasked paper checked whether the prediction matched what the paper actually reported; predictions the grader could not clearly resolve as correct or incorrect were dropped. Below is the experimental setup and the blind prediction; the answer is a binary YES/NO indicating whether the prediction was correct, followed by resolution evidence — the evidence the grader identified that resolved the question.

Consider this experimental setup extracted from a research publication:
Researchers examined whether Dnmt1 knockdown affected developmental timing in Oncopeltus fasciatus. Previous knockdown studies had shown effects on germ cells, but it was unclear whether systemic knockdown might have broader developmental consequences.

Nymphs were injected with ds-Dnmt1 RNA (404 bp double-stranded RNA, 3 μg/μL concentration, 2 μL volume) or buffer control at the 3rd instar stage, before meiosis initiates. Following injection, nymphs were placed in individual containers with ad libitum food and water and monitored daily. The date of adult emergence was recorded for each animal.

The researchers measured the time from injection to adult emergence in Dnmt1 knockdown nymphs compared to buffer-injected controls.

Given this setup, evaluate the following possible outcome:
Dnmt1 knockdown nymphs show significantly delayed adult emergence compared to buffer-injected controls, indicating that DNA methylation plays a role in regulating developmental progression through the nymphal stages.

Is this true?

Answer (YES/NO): NO